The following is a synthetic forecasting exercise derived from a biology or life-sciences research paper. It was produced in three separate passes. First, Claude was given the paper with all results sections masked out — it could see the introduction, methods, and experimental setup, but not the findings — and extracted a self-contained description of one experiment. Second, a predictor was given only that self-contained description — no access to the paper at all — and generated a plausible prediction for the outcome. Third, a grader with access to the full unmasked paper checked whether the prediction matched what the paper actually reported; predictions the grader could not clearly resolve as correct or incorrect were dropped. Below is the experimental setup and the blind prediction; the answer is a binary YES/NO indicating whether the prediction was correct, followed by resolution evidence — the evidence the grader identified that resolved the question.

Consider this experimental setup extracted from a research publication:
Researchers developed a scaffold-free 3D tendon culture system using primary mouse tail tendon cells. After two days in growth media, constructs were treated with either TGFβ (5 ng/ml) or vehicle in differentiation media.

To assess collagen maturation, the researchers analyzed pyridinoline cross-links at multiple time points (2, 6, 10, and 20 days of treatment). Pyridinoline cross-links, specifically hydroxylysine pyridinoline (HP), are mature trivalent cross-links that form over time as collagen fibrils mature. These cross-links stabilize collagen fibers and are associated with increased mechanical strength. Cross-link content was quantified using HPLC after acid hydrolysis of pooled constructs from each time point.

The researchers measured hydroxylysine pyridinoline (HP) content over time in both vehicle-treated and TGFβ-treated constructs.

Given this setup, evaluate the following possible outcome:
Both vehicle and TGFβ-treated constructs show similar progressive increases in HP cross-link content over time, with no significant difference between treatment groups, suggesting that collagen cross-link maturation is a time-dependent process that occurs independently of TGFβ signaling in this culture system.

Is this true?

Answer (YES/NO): NO